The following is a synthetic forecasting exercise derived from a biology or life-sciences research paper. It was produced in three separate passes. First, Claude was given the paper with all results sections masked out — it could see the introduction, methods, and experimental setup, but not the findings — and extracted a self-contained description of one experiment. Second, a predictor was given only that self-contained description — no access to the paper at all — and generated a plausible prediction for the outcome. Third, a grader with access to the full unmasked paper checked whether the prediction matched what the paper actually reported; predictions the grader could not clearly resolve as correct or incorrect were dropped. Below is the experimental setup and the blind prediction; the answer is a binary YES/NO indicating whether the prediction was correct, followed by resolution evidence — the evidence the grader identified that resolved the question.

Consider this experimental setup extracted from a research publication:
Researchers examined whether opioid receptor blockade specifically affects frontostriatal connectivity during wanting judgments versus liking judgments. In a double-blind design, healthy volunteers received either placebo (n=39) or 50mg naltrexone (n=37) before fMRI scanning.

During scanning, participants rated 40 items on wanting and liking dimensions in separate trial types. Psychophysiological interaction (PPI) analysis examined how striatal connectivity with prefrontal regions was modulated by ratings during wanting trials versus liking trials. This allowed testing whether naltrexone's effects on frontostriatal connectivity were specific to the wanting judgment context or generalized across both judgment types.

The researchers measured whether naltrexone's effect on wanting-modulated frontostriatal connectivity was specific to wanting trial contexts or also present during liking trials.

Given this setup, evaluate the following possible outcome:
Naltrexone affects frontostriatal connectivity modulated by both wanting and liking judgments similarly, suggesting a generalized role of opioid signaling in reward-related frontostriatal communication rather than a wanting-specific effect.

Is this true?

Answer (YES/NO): NO